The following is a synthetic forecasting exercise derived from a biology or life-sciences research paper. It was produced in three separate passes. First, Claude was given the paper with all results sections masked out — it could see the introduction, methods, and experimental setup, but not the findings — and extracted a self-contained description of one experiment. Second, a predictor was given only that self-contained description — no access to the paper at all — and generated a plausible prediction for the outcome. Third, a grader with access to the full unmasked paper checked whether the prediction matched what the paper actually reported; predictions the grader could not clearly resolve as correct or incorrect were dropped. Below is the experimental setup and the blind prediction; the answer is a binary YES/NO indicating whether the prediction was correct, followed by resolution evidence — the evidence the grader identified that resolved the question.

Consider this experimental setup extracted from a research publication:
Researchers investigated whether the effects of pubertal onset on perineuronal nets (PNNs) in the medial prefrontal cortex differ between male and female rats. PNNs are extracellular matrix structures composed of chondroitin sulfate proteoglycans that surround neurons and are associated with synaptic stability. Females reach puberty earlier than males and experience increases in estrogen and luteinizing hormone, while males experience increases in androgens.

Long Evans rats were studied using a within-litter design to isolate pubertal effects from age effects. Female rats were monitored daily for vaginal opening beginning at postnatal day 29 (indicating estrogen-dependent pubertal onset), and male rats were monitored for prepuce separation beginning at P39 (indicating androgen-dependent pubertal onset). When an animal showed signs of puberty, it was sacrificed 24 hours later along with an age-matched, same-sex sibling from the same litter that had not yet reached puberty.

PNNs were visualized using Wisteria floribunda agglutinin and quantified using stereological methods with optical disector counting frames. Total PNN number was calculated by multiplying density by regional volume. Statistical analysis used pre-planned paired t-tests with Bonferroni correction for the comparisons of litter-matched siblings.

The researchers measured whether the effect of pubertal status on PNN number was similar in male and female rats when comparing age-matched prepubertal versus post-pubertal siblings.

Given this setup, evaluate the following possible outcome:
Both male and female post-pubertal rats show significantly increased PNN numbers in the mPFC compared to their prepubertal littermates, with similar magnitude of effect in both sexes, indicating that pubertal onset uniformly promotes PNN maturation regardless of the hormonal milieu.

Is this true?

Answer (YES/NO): NO